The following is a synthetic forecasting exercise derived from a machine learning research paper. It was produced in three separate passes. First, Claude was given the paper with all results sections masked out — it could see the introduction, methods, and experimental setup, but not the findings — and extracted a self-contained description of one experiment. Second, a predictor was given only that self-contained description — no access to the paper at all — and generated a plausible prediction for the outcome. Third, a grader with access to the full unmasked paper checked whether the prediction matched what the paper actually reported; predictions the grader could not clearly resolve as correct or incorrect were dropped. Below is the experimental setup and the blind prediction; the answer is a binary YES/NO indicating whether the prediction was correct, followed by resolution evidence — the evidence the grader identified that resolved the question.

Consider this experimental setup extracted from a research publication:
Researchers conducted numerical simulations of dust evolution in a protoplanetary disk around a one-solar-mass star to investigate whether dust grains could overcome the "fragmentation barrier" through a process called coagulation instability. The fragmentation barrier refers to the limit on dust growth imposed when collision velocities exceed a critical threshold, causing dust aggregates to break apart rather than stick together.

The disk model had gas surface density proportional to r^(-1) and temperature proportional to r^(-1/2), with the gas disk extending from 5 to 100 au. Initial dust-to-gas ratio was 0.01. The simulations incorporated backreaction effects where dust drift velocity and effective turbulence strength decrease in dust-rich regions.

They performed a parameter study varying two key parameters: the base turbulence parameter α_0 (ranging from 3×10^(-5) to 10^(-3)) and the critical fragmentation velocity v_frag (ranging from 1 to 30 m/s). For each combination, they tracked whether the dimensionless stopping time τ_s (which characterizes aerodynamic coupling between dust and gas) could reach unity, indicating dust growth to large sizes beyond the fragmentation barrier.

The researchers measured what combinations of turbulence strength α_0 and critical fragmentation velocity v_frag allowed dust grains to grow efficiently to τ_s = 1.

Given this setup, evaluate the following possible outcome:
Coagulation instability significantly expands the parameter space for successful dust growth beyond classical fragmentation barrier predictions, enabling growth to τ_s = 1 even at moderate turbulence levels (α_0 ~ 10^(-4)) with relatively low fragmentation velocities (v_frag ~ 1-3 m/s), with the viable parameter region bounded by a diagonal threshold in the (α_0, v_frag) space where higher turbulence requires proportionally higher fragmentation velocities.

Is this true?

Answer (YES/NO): NO